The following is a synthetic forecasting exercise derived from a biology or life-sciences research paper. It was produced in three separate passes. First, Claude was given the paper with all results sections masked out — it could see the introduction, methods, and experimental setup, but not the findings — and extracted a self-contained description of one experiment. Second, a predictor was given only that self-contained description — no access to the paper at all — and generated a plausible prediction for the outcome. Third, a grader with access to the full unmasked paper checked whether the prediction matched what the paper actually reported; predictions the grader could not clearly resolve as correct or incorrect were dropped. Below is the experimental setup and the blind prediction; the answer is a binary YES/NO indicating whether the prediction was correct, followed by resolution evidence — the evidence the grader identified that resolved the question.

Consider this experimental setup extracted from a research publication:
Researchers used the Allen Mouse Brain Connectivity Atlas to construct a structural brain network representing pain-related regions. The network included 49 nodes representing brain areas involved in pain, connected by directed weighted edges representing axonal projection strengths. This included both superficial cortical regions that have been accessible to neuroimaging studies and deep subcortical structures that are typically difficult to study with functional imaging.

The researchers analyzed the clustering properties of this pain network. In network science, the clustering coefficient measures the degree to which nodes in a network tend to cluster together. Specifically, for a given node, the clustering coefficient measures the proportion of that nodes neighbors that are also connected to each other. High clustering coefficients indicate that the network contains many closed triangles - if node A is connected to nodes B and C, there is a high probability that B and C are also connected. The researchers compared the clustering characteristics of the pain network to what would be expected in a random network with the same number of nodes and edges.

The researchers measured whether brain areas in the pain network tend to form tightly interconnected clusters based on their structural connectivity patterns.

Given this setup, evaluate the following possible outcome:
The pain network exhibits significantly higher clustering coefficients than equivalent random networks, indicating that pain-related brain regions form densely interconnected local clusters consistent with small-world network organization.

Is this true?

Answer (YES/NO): NO